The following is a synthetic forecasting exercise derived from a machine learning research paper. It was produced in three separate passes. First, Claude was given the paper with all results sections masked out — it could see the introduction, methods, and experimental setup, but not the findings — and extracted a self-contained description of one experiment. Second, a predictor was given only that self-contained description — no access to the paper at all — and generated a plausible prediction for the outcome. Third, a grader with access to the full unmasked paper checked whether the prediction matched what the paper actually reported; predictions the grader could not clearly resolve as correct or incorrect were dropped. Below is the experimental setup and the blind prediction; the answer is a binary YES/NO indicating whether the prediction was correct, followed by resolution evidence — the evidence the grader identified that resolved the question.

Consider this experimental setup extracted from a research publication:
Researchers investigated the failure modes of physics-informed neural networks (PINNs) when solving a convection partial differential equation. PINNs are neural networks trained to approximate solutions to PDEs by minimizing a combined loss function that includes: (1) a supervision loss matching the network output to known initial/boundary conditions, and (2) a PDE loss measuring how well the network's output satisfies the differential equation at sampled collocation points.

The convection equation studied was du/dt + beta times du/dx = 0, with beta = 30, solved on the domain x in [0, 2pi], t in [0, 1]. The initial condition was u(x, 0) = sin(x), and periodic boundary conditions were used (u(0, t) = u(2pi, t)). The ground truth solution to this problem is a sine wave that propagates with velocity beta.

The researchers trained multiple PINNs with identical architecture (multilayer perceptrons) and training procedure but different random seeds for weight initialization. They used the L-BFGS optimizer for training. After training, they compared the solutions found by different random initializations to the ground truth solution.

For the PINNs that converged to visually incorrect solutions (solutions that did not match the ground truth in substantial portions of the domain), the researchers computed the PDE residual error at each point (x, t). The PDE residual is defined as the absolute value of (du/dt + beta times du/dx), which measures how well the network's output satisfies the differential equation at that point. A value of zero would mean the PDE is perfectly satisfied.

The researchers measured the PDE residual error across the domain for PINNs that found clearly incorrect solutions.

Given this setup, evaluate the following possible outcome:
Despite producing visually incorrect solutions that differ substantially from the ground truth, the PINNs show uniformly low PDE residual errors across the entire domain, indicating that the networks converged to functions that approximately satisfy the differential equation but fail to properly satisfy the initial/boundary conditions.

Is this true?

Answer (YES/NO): NO